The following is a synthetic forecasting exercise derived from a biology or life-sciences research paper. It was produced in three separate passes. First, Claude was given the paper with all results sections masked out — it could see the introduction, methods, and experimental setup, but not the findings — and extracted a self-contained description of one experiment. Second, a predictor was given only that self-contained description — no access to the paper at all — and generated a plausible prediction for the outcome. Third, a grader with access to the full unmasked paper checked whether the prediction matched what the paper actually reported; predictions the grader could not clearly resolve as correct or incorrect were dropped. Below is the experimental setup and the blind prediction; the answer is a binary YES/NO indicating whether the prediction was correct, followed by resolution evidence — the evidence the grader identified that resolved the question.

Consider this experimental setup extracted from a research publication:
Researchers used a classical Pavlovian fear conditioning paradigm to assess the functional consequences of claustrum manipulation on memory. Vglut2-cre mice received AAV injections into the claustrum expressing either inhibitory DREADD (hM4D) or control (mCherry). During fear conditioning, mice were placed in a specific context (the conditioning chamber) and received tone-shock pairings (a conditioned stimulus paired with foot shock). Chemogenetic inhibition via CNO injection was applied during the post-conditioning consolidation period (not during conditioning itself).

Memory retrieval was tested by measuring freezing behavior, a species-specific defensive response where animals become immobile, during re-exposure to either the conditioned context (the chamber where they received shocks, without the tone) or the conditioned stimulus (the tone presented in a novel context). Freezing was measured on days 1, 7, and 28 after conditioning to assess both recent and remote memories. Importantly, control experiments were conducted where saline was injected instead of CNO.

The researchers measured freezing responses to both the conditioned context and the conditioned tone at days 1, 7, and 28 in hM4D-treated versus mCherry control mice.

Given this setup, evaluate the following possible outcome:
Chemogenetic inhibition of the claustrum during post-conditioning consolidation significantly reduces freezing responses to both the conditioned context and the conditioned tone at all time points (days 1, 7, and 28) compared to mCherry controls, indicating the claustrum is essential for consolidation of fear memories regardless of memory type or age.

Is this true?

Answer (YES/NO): NO